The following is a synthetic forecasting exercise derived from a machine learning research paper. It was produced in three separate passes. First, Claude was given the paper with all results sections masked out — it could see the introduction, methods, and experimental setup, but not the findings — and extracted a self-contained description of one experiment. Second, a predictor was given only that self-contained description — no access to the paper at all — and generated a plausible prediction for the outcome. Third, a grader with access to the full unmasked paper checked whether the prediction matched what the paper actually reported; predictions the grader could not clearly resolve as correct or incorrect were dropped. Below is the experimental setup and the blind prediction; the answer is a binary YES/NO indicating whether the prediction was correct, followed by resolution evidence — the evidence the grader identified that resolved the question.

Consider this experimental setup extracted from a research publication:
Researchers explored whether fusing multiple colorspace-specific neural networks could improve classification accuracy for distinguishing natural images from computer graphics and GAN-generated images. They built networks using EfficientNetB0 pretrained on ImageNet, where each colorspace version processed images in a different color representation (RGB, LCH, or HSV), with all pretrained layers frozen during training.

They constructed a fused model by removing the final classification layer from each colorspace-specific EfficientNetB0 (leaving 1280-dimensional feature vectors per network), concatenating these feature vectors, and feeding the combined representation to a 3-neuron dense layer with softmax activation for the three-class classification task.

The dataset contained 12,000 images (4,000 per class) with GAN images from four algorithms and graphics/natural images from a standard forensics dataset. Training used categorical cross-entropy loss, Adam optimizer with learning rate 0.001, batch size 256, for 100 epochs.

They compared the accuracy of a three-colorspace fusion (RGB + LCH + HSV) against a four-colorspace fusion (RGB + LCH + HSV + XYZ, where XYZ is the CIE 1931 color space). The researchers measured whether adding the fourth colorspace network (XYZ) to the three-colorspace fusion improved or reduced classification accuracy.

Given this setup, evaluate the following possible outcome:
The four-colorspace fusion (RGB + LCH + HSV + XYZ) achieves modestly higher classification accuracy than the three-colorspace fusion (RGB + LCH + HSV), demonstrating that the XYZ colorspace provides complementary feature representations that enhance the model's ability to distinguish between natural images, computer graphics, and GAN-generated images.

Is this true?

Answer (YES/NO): NO